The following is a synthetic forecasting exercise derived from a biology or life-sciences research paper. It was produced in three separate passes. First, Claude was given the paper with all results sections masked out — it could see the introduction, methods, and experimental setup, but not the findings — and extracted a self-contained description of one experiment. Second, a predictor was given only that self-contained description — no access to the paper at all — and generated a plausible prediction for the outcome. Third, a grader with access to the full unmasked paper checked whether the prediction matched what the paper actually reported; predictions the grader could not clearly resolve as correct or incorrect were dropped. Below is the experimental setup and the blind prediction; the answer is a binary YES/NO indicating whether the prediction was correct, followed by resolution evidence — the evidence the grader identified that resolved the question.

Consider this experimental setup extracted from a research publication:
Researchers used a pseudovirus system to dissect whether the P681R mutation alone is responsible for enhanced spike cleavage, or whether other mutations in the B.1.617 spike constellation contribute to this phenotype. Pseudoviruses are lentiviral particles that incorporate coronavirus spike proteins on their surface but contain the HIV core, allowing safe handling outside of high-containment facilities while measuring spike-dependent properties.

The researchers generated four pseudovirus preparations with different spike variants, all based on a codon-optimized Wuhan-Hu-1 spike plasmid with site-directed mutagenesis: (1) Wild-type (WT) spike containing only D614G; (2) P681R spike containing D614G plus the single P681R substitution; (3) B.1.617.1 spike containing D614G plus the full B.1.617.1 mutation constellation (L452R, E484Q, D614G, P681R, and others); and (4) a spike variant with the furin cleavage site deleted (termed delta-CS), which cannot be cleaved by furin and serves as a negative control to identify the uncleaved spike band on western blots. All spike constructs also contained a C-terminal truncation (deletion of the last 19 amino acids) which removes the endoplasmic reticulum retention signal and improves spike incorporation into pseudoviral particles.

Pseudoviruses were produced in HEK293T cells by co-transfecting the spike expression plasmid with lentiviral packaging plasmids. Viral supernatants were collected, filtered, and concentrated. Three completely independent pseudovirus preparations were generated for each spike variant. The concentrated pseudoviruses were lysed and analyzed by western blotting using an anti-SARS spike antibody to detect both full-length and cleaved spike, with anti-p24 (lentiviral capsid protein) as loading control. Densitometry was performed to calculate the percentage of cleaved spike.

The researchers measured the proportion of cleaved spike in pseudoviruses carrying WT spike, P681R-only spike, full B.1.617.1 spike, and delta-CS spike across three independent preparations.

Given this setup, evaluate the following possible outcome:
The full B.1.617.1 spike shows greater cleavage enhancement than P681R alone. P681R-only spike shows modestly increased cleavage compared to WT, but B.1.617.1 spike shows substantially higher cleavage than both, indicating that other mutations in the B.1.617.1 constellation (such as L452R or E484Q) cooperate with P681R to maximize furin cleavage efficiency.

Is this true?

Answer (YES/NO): NO